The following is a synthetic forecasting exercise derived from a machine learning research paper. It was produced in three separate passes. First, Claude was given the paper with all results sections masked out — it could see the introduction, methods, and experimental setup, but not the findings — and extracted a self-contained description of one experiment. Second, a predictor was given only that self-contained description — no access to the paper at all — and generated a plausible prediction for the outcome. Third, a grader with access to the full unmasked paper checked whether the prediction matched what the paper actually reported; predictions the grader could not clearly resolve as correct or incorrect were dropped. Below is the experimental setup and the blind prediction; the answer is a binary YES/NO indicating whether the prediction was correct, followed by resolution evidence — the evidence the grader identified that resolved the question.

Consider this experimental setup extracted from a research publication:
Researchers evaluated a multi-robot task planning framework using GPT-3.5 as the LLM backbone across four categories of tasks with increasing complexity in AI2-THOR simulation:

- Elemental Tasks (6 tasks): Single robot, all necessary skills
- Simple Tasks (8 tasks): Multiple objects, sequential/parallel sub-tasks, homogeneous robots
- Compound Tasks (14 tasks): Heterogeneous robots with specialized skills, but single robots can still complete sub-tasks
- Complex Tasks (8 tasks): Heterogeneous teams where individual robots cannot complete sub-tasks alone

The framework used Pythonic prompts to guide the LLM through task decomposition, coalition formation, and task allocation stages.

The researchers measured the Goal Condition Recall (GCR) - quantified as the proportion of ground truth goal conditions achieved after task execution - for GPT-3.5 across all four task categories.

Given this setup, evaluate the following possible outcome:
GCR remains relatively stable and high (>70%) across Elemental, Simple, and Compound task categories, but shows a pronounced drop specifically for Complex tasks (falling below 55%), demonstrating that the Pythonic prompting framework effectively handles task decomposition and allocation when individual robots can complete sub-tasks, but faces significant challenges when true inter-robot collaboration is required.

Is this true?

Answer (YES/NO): NO